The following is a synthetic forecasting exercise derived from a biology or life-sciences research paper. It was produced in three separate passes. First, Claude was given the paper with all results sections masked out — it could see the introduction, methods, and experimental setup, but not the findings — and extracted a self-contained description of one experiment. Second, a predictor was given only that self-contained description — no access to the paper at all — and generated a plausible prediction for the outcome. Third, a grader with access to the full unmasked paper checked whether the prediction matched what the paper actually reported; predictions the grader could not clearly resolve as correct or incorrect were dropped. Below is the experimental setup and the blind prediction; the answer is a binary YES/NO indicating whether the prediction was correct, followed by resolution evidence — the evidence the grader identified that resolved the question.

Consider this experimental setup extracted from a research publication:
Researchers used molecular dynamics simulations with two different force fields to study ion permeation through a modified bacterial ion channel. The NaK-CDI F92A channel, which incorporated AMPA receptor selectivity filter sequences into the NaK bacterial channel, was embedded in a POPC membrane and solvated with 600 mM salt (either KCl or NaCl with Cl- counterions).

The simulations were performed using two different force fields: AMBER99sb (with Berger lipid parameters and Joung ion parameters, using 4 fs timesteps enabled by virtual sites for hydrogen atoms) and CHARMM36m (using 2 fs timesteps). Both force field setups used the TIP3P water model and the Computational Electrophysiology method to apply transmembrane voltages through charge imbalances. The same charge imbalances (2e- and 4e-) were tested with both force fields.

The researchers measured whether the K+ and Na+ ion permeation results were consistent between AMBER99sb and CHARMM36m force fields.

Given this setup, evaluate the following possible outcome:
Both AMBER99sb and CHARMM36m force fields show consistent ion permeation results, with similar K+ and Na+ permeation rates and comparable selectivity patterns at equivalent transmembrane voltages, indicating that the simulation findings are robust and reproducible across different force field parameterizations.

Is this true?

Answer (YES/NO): NO